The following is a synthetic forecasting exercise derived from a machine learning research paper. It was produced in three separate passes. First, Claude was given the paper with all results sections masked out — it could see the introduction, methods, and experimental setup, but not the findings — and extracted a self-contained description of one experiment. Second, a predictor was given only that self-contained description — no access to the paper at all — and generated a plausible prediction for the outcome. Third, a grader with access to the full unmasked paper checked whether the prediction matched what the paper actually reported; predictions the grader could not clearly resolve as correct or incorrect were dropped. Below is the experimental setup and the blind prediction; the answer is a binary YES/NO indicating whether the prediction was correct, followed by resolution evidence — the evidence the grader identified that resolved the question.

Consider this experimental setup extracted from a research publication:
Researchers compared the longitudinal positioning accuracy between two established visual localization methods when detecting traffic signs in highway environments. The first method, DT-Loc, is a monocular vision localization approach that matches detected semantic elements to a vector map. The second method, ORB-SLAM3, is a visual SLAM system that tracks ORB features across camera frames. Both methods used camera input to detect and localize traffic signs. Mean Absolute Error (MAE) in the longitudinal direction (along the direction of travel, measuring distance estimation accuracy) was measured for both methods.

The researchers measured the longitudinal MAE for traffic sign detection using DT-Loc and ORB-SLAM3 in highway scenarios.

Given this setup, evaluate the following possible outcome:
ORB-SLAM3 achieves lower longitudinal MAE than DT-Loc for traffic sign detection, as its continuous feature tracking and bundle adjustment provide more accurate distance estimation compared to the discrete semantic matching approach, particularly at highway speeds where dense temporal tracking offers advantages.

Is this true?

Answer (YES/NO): YES